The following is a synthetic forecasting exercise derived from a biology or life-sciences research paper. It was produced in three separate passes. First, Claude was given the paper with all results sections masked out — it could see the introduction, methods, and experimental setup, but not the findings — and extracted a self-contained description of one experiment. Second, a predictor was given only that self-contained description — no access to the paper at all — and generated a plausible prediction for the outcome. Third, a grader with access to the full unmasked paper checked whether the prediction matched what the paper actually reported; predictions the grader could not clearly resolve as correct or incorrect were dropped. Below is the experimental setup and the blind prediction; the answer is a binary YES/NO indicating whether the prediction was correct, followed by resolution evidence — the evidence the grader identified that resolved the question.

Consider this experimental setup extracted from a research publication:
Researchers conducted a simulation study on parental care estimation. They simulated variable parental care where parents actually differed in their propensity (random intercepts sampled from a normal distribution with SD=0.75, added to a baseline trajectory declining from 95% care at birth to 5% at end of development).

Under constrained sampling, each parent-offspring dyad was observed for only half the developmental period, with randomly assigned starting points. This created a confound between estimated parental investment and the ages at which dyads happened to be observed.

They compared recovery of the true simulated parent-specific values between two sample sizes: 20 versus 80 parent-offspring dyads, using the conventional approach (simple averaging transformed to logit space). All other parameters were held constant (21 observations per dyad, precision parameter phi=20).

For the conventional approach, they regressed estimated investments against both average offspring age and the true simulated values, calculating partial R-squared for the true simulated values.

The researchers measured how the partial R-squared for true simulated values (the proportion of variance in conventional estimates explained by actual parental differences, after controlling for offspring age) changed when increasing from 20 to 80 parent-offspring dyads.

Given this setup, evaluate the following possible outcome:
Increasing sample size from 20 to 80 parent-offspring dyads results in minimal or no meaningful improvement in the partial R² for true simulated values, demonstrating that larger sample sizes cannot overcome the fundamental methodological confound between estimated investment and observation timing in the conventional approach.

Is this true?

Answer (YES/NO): NO